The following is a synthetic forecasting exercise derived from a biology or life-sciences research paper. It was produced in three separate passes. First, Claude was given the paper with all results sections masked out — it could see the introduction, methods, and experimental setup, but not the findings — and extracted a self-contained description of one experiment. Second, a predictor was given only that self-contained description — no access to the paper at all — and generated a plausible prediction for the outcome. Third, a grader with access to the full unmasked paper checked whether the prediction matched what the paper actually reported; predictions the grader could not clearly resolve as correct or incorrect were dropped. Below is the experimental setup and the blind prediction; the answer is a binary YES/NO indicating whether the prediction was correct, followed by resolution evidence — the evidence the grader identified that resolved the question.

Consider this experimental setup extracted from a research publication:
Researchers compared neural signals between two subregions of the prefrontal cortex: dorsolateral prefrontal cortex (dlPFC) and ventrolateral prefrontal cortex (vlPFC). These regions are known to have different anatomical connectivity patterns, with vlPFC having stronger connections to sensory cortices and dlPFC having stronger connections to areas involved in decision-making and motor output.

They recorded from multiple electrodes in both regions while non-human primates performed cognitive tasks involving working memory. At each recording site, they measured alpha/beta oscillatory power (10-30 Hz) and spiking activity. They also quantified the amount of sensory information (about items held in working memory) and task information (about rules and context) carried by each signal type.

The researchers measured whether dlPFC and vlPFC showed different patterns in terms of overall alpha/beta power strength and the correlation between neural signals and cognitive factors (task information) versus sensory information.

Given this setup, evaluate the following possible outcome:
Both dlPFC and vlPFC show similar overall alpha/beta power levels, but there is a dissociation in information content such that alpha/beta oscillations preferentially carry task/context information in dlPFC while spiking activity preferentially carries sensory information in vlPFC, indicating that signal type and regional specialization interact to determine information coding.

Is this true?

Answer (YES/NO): NO